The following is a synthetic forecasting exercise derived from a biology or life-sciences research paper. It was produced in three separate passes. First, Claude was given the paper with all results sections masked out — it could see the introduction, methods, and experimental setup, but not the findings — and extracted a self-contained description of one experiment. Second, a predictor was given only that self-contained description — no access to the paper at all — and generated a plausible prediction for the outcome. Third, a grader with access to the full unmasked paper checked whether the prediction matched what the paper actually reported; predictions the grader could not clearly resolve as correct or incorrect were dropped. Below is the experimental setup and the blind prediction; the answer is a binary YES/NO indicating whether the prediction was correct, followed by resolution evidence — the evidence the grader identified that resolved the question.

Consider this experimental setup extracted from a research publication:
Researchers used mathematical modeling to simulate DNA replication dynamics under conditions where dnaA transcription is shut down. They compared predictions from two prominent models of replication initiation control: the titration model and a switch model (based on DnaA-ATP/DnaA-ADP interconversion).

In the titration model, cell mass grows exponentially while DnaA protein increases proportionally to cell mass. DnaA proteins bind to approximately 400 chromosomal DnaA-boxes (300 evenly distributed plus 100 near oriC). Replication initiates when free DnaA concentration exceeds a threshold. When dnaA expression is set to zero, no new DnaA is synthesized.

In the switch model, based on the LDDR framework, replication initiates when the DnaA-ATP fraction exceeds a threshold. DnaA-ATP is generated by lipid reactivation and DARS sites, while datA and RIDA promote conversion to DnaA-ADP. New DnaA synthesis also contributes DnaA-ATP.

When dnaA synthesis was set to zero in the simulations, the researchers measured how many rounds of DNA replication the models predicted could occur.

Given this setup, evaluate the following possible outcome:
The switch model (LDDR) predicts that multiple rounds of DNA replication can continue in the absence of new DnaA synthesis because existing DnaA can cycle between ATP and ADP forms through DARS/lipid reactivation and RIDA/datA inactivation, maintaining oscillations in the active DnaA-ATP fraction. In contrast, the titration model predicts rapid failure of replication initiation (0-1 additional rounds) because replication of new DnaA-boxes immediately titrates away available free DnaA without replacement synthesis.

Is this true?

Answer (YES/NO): NO